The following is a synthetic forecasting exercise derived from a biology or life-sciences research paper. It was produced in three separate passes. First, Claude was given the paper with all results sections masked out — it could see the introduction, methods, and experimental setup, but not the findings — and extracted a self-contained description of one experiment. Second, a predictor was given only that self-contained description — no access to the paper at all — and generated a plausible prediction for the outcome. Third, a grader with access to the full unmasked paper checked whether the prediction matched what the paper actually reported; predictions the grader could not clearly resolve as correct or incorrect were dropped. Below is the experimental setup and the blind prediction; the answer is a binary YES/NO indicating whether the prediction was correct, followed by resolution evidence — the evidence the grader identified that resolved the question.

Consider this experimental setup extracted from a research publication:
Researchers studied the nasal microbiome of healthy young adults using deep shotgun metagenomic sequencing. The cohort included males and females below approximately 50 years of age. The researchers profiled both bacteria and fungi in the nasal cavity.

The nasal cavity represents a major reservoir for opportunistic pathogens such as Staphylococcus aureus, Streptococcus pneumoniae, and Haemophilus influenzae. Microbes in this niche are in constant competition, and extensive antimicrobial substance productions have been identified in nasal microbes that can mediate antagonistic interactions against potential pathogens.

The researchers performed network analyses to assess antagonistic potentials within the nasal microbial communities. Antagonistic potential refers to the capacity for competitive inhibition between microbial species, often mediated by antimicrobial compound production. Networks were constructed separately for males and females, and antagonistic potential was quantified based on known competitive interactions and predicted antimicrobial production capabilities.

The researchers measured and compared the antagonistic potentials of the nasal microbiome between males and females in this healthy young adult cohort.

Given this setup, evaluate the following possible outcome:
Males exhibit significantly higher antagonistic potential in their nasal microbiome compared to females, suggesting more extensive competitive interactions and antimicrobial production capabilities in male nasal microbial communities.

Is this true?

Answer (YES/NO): NO